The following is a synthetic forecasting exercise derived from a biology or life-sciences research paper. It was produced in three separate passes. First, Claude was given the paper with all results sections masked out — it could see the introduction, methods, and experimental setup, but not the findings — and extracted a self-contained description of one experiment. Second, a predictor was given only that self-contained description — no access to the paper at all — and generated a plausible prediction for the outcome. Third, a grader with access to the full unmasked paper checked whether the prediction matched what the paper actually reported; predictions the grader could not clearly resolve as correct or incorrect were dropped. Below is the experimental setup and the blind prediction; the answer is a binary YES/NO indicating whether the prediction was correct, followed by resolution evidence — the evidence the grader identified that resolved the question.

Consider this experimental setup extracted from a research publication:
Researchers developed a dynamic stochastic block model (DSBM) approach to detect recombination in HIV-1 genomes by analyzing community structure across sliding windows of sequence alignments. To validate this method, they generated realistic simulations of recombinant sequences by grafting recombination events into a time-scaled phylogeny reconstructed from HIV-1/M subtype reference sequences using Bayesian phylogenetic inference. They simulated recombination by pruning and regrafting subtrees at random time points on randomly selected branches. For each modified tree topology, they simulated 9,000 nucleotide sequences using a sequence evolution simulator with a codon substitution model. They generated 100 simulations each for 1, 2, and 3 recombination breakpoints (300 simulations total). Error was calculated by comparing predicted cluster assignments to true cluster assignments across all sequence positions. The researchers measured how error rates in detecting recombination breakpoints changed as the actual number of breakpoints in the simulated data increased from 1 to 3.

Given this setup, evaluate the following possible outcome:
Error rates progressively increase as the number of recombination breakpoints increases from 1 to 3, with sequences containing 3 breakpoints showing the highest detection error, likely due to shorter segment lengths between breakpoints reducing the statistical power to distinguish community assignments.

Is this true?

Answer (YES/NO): YES